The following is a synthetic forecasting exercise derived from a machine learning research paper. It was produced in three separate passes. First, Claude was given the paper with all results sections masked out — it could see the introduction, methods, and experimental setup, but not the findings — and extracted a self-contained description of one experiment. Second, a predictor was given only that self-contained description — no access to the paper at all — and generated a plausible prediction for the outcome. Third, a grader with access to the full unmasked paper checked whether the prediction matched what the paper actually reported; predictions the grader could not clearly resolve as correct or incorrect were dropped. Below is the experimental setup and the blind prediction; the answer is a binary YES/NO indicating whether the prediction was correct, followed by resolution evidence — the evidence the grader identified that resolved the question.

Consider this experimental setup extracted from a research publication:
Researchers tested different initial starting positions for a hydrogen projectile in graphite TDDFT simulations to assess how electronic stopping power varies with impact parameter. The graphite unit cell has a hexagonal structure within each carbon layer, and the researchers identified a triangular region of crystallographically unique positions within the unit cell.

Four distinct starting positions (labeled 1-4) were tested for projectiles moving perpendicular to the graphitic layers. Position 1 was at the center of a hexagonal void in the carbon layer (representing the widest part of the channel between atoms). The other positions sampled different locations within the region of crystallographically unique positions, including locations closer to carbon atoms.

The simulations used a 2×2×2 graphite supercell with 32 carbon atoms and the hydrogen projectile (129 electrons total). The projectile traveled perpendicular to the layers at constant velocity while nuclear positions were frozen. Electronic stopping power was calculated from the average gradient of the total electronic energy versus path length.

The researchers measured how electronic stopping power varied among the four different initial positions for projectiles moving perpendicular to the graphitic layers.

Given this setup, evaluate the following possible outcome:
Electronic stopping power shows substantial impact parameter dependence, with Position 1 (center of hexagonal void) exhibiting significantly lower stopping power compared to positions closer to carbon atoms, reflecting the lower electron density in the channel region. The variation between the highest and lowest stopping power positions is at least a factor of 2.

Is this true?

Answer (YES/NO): NO